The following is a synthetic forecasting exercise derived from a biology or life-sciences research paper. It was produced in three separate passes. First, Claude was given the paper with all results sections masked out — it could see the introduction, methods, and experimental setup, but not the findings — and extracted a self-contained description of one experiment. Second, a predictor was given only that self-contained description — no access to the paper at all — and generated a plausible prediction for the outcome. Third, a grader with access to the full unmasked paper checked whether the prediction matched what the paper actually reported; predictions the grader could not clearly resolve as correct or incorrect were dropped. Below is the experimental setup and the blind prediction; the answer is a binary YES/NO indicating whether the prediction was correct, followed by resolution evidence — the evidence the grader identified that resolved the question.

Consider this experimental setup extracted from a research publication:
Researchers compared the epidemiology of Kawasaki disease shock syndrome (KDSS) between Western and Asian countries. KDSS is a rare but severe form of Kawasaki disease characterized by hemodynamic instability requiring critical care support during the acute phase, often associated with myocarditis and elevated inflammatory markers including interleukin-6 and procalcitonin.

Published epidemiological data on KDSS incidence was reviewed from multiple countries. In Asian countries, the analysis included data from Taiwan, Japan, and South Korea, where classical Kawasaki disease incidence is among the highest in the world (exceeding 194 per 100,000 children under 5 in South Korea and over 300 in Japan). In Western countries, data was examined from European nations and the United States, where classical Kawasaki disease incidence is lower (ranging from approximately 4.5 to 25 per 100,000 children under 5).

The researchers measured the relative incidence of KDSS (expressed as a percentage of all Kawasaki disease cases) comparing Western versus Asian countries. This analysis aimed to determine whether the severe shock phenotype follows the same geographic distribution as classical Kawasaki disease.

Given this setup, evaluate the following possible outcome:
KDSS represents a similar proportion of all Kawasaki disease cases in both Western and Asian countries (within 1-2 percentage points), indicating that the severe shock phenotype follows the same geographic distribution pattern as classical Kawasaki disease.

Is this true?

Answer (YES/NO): NO